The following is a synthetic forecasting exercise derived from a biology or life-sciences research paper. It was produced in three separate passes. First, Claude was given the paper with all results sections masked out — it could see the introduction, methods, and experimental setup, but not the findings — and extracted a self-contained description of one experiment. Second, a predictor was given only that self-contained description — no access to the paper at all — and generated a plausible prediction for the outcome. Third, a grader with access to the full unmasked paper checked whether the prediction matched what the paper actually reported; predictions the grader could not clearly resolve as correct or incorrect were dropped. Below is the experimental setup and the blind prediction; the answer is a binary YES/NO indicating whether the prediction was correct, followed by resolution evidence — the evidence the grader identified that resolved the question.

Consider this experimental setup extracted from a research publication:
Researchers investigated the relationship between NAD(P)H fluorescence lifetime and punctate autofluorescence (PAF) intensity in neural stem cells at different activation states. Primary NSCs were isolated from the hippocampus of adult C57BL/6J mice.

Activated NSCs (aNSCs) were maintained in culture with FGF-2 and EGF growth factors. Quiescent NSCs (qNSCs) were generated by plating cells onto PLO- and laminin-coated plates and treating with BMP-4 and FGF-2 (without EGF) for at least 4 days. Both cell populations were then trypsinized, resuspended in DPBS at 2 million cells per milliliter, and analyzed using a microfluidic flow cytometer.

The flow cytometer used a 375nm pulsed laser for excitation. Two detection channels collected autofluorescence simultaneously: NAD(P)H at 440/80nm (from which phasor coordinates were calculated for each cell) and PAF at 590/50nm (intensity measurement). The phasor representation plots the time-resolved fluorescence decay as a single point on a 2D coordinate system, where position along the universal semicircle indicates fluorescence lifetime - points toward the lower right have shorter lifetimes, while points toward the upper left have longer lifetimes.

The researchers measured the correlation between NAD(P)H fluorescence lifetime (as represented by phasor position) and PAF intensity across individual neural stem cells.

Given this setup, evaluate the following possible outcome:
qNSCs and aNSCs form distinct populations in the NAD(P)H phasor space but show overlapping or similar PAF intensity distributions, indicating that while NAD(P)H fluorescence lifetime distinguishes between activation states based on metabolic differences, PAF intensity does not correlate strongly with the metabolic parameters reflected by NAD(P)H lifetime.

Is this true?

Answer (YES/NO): NO